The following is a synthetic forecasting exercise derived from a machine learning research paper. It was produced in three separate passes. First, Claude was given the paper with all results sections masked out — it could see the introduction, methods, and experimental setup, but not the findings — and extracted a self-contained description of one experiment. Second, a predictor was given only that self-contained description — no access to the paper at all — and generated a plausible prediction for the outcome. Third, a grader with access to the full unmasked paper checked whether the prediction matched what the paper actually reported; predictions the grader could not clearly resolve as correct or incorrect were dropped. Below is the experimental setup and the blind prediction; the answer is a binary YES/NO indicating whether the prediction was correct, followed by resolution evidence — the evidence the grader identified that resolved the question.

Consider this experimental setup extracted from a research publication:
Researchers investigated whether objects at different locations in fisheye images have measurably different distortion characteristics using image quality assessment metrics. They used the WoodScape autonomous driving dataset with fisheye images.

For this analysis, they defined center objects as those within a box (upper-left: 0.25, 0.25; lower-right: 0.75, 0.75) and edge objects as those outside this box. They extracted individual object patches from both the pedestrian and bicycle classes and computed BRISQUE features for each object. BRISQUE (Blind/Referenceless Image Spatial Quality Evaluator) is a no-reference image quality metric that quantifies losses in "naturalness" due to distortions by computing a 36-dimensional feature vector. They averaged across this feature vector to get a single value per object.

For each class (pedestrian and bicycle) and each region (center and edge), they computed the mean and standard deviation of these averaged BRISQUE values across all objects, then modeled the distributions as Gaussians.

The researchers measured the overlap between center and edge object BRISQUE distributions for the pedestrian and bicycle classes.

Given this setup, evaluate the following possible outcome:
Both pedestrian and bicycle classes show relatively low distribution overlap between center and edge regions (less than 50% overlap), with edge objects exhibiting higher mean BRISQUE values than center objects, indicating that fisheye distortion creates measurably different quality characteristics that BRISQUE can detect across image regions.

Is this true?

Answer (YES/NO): NO